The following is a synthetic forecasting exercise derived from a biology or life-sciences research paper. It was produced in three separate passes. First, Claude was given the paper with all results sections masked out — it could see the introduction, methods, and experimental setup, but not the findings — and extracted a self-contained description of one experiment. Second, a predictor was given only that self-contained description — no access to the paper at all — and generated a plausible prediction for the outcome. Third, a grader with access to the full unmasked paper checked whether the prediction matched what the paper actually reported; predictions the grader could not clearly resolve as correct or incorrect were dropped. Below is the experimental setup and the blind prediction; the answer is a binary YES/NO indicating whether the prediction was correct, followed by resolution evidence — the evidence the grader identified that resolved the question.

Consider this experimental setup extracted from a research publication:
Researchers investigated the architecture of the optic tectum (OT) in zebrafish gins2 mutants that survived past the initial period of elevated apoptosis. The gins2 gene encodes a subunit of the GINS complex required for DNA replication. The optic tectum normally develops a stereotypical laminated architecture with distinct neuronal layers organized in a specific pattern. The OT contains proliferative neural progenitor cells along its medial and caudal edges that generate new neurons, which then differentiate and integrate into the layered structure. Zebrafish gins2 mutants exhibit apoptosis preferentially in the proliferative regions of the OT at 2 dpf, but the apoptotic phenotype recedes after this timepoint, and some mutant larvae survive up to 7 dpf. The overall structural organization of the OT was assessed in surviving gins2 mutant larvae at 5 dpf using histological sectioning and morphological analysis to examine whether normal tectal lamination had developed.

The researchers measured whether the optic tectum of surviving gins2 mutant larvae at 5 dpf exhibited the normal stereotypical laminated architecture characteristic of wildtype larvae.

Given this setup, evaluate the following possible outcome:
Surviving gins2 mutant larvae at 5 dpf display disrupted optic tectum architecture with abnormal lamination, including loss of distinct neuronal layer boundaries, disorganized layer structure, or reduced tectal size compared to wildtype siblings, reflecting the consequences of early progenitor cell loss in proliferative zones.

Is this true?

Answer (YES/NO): YES